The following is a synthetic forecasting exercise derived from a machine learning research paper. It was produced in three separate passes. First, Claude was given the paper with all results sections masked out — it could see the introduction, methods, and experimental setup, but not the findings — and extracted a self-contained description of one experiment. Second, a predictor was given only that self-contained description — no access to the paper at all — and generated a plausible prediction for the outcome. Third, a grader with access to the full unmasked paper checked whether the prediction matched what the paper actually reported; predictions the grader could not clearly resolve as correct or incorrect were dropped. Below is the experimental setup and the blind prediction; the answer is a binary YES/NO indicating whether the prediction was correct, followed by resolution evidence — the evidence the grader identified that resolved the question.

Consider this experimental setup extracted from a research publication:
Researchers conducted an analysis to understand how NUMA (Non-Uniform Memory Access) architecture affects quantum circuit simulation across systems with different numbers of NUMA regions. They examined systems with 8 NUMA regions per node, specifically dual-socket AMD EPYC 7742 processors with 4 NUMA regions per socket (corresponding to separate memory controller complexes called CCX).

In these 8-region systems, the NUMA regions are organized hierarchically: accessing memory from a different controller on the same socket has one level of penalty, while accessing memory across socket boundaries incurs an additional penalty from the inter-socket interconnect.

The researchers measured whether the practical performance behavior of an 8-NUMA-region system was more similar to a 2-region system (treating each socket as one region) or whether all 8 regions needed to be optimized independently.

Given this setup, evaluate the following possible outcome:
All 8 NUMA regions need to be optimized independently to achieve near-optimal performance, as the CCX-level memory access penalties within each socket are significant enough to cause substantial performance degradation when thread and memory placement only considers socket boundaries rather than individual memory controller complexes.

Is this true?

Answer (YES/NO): NO